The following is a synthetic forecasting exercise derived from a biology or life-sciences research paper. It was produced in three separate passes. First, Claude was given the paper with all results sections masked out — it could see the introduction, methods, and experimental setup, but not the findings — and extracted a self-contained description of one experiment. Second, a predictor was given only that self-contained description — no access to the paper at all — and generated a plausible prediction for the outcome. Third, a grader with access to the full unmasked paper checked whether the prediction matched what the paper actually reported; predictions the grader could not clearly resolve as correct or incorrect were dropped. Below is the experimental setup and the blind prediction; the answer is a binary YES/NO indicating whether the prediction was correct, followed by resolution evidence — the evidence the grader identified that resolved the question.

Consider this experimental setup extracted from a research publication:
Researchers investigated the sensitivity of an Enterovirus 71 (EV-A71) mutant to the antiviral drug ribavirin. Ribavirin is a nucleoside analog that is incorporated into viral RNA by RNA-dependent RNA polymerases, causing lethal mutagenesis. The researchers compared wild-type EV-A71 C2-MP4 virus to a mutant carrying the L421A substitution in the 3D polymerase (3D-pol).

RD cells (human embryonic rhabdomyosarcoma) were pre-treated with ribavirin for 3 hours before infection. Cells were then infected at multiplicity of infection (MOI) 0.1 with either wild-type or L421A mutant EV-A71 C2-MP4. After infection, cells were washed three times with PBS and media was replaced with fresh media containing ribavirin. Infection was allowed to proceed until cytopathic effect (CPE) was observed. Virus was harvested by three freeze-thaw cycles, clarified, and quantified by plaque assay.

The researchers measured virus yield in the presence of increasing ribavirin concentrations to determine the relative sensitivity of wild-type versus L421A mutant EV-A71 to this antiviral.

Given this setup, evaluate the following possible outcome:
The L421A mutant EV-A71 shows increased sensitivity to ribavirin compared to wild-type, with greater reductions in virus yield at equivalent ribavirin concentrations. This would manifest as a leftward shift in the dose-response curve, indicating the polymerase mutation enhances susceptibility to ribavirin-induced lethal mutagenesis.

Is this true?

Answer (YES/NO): YES